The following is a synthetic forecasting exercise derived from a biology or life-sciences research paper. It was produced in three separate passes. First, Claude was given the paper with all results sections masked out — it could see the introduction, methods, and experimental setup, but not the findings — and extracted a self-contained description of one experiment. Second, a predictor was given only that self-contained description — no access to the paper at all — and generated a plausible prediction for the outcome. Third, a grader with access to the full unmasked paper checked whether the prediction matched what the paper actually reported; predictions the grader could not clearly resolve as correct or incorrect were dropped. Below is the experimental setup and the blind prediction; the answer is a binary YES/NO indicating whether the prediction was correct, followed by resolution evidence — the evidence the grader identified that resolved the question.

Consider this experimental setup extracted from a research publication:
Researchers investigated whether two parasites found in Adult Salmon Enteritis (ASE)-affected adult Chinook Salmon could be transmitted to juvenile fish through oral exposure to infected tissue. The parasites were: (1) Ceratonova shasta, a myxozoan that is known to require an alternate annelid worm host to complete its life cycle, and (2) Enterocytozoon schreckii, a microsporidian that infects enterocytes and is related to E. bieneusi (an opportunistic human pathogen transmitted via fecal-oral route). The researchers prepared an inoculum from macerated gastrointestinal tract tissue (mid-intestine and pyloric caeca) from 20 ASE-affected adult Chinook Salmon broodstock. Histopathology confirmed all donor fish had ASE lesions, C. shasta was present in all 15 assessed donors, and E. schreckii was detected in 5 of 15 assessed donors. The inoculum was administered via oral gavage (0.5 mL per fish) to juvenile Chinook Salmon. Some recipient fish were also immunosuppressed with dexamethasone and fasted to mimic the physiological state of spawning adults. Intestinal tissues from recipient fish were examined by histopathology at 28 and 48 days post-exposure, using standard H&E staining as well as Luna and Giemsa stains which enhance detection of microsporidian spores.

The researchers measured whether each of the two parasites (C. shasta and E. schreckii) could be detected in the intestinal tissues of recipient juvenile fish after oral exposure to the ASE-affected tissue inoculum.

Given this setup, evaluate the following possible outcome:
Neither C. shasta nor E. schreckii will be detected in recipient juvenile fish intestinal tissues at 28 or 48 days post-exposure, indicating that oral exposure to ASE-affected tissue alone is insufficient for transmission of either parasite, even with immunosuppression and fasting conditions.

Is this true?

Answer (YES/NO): NO